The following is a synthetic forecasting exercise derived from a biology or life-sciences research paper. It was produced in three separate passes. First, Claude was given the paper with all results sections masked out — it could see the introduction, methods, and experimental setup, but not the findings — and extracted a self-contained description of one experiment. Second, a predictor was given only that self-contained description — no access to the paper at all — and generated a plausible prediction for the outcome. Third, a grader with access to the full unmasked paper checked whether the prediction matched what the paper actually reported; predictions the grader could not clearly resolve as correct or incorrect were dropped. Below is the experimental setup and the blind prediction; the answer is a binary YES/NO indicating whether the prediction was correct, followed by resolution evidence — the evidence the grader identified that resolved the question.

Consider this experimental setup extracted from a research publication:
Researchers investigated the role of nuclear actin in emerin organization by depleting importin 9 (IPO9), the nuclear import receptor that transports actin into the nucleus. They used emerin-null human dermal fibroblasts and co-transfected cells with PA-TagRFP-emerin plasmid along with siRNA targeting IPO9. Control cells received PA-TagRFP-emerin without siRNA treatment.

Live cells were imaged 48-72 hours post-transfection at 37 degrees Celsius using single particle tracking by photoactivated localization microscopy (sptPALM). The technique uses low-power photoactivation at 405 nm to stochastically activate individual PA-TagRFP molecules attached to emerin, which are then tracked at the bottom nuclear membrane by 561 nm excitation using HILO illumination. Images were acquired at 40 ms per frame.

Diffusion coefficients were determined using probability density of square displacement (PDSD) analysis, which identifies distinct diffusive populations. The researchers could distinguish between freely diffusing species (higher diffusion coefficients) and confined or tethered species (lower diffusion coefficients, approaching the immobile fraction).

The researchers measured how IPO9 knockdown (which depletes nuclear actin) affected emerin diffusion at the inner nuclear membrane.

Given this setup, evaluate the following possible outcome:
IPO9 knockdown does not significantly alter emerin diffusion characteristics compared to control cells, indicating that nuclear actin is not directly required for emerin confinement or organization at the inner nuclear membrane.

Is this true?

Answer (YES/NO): NO